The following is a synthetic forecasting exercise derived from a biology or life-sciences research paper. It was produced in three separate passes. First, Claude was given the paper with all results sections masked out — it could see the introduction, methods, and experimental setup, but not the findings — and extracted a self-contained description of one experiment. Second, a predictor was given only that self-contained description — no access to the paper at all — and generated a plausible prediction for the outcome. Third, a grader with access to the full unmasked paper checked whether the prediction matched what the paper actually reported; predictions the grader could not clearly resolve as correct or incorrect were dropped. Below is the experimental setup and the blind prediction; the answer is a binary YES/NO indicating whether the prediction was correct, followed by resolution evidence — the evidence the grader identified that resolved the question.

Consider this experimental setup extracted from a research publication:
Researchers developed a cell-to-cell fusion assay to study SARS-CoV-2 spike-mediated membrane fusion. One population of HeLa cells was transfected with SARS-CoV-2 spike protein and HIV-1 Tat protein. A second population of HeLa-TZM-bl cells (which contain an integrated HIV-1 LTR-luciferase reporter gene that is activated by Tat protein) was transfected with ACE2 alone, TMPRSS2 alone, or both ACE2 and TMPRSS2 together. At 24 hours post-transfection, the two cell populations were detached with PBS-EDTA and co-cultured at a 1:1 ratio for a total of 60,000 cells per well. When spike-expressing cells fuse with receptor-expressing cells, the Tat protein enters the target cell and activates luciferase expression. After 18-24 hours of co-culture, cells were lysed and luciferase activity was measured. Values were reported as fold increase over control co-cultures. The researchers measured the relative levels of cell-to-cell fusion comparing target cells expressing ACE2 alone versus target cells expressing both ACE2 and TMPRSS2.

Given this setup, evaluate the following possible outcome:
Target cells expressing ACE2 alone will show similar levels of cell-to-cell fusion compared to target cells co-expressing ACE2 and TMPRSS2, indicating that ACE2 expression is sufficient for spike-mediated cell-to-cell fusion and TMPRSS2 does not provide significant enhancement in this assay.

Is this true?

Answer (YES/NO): NO